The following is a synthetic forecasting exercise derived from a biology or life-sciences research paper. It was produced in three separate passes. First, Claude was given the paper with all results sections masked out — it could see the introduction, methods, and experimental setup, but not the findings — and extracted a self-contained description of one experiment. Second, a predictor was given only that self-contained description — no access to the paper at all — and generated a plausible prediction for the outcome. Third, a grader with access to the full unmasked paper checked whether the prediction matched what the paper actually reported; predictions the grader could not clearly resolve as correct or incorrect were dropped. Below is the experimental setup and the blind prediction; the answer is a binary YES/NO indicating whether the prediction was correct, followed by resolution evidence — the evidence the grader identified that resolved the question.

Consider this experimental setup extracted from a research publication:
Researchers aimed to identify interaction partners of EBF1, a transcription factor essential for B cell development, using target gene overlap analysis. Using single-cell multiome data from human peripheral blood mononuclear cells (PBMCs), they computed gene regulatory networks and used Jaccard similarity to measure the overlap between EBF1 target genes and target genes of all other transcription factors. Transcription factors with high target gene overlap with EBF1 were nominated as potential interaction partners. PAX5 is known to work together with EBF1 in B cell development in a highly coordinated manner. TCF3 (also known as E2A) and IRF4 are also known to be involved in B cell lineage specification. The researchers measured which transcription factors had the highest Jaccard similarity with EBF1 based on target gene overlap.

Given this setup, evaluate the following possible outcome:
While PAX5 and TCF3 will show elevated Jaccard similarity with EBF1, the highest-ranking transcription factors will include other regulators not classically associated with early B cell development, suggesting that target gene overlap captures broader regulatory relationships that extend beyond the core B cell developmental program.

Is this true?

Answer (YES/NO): NO